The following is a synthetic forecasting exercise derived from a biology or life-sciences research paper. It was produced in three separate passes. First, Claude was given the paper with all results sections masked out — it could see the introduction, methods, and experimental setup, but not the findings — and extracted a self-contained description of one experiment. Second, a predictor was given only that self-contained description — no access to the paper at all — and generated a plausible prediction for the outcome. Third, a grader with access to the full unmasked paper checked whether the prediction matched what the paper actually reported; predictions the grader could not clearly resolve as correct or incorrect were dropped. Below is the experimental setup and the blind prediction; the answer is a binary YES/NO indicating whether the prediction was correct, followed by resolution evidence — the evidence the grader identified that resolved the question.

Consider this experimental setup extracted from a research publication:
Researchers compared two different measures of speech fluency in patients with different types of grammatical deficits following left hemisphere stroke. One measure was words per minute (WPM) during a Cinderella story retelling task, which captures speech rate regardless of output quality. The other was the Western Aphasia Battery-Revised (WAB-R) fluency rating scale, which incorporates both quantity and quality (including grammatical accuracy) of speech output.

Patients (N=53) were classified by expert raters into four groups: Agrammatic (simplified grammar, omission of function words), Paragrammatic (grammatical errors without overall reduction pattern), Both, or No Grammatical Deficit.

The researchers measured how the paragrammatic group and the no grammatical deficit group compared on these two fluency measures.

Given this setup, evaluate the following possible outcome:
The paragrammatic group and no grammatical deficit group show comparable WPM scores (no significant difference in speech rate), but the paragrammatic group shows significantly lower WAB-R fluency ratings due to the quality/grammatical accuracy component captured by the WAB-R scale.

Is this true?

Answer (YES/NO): NO